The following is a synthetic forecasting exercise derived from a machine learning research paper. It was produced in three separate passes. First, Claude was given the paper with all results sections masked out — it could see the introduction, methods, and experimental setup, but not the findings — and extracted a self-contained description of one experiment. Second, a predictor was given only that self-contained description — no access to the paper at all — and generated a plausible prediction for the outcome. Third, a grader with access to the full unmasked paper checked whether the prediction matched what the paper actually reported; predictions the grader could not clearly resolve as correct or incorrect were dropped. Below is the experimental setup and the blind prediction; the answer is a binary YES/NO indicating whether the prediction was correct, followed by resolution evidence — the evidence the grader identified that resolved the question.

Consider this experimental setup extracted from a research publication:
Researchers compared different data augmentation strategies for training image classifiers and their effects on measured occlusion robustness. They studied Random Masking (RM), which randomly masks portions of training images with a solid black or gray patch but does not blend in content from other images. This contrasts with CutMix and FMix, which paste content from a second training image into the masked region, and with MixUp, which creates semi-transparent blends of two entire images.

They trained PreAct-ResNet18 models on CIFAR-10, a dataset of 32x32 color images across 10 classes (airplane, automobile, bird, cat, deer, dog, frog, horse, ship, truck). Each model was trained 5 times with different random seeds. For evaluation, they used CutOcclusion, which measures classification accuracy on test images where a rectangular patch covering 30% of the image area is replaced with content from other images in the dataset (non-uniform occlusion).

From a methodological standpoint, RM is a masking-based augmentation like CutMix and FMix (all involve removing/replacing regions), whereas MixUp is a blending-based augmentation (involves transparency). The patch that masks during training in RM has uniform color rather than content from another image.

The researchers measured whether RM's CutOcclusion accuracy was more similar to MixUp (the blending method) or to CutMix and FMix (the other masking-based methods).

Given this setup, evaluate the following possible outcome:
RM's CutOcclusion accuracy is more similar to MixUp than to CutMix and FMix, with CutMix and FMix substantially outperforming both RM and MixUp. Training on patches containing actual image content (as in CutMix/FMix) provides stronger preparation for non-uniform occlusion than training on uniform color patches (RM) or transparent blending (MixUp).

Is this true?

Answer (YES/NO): YES